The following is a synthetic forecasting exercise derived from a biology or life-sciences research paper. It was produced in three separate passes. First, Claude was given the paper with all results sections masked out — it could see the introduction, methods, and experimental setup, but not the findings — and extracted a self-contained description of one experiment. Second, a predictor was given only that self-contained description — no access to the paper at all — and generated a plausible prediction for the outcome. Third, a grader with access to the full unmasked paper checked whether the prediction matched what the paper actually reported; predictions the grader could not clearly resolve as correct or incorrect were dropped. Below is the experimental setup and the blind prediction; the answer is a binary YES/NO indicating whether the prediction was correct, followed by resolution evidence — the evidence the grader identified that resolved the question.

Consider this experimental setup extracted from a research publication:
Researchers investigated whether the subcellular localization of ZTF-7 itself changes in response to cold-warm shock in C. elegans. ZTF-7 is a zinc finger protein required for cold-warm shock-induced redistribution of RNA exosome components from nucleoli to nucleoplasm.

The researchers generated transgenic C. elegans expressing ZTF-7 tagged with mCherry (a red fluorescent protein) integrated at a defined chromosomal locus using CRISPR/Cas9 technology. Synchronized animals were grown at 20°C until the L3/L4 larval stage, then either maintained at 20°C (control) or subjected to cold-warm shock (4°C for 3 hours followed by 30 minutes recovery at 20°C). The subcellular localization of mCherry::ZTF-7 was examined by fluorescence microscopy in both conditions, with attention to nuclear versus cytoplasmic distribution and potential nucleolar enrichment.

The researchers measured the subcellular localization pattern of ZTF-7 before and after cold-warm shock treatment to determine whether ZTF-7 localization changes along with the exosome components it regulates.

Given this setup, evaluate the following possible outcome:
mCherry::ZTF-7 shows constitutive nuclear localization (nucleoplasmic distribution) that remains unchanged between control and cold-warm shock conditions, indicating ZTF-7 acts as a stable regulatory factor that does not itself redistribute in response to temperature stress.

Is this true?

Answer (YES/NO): NO